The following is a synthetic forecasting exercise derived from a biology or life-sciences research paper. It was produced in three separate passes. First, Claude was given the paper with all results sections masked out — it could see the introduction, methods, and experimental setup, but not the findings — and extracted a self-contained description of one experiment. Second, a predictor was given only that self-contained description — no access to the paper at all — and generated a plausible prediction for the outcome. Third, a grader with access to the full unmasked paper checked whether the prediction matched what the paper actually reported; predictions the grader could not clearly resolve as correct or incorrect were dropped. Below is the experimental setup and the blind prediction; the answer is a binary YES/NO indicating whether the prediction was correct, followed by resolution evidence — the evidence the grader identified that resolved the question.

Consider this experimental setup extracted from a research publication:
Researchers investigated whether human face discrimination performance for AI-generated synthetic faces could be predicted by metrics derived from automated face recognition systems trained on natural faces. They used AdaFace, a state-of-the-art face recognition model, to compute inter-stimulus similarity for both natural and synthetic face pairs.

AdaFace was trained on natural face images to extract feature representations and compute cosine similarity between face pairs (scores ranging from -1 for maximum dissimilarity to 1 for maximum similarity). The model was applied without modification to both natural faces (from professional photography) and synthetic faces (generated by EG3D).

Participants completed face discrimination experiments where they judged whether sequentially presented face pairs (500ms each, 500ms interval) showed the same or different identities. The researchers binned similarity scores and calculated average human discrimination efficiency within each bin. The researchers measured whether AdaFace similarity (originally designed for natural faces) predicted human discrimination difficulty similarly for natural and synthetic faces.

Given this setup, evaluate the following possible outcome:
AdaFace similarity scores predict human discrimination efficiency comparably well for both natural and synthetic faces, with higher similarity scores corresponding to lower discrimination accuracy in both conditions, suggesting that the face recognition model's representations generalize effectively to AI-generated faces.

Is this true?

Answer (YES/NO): YES